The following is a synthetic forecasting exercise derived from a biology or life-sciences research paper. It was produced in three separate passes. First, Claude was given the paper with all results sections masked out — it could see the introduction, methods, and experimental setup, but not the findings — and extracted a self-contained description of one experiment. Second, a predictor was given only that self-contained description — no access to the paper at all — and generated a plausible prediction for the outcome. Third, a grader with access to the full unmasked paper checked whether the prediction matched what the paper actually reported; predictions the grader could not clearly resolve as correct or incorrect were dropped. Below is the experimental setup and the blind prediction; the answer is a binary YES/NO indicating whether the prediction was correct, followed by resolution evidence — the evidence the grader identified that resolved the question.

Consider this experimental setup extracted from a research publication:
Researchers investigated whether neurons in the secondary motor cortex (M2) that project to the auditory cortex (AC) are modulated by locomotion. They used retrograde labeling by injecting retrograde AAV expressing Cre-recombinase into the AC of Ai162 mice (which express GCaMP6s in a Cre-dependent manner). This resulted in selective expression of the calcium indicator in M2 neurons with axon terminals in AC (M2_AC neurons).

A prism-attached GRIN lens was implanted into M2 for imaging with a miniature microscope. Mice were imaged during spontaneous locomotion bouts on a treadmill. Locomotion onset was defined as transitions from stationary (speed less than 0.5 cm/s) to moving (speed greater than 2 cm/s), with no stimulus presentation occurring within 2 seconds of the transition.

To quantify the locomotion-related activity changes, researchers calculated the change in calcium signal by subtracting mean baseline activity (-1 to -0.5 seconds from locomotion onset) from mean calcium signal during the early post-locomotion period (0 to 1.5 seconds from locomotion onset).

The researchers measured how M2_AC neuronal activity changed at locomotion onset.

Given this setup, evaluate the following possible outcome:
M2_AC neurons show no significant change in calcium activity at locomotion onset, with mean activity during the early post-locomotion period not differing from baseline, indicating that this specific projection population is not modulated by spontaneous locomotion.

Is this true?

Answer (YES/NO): NO